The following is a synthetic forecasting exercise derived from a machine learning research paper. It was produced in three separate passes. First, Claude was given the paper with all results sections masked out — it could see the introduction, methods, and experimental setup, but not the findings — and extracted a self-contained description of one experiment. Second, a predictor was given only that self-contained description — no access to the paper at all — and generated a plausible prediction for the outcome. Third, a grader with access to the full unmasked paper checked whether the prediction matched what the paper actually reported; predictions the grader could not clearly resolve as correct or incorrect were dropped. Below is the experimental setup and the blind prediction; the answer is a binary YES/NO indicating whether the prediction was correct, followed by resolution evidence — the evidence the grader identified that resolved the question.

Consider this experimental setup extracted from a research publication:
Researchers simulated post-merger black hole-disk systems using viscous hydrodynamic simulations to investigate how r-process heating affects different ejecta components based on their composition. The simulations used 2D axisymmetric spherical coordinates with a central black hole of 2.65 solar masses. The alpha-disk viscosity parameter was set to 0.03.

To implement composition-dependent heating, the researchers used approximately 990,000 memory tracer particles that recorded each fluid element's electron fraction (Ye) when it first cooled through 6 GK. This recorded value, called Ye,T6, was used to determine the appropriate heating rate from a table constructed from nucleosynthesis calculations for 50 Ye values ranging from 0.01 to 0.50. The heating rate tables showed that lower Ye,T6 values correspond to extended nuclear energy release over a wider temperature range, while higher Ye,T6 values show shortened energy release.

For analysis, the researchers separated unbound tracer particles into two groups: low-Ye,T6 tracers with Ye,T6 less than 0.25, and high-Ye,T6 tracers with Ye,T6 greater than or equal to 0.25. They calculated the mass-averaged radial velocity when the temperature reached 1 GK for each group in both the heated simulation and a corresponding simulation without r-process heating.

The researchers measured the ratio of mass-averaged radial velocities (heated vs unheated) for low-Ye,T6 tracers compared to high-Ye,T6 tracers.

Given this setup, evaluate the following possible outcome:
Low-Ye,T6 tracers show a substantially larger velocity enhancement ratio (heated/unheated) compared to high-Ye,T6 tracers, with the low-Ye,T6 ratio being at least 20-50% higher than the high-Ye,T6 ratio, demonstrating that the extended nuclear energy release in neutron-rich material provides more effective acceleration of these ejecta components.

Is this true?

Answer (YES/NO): NO